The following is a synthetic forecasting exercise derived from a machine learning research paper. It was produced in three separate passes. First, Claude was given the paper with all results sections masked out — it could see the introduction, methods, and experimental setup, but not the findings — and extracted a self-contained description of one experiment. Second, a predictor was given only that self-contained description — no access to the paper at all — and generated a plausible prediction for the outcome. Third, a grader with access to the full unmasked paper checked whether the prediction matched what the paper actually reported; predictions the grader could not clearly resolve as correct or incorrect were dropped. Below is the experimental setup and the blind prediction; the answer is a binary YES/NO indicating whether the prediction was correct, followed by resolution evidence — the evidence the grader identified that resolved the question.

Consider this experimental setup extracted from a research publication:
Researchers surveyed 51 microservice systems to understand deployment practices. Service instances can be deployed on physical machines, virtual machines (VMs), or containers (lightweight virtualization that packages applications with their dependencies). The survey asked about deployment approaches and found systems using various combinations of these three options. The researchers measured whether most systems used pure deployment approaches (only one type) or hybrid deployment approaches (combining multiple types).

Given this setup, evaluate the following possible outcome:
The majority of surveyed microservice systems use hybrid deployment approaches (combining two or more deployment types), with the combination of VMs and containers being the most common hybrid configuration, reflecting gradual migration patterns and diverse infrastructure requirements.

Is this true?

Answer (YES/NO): NO